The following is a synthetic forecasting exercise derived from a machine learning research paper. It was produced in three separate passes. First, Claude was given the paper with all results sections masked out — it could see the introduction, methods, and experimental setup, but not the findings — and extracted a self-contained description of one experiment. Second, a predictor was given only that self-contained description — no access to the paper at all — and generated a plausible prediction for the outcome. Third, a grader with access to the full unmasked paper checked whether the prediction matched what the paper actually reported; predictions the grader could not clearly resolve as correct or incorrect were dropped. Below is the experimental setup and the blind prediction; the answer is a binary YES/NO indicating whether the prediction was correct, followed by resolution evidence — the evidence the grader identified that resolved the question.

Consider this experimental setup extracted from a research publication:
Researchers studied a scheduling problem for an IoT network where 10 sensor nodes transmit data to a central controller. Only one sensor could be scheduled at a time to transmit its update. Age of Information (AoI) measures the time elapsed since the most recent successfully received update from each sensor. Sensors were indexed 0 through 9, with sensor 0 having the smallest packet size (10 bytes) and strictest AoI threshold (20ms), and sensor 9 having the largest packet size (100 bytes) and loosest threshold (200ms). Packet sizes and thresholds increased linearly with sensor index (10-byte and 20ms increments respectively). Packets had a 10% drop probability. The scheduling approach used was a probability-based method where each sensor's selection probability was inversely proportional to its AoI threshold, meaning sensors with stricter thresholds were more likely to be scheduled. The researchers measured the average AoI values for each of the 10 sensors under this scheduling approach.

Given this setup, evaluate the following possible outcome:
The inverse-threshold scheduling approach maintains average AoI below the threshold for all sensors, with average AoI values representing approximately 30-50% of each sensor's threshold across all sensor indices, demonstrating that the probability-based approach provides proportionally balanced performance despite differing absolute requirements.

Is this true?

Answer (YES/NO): NO